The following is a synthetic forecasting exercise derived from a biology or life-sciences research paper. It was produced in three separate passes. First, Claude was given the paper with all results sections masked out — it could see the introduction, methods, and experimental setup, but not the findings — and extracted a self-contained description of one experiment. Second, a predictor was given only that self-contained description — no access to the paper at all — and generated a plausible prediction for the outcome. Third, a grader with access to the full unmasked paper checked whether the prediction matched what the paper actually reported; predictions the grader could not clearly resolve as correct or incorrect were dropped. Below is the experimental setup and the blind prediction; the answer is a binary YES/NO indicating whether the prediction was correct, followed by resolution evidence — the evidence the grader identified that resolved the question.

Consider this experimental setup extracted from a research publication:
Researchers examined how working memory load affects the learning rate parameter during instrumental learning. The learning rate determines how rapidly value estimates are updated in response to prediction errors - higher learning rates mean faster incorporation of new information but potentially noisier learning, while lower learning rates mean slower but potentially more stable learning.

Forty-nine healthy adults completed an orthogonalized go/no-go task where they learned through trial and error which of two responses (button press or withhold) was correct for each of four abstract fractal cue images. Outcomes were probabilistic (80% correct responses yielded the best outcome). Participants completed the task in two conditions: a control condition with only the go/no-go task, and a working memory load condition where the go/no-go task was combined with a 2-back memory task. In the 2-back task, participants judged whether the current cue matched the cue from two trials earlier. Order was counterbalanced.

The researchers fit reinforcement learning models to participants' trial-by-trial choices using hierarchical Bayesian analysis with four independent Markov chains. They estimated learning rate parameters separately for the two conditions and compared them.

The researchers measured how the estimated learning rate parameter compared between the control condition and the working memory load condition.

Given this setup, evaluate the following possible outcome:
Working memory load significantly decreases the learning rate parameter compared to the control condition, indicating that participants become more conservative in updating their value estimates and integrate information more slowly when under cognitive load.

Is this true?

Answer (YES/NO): YES